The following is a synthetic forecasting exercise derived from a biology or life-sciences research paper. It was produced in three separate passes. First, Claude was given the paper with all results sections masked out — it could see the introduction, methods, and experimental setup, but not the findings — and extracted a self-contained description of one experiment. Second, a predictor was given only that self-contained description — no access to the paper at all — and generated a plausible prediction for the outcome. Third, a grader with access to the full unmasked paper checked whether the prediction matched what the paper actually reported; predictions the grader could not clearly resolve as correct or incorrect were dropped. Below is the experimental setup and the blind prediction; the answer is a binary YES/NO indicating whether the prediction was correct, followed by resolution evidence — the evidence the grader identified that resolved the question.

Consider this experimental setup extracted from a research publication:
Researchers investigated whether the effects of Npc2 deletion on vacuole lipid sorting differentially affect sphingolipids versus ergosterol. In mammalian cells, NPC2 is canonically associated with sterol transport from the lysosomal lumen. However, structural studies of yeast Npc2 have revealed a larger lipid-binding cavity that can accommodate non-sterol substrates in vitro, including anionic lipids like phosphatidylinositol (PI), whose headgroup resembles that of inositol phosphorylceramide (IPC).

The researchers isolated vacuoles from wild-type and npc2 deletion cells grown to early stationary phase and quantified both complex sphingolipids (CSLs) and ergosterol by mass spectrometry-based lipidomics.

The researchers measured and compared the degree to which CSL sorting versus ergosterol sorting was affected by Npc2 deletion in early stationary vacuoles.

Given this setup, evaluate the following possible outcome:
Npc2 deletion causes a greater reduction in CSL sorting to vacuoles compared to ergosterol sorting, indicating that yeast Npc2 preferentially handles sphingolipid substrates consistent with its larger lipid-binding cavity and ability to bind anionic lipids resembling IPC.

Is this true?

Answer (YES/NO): YES